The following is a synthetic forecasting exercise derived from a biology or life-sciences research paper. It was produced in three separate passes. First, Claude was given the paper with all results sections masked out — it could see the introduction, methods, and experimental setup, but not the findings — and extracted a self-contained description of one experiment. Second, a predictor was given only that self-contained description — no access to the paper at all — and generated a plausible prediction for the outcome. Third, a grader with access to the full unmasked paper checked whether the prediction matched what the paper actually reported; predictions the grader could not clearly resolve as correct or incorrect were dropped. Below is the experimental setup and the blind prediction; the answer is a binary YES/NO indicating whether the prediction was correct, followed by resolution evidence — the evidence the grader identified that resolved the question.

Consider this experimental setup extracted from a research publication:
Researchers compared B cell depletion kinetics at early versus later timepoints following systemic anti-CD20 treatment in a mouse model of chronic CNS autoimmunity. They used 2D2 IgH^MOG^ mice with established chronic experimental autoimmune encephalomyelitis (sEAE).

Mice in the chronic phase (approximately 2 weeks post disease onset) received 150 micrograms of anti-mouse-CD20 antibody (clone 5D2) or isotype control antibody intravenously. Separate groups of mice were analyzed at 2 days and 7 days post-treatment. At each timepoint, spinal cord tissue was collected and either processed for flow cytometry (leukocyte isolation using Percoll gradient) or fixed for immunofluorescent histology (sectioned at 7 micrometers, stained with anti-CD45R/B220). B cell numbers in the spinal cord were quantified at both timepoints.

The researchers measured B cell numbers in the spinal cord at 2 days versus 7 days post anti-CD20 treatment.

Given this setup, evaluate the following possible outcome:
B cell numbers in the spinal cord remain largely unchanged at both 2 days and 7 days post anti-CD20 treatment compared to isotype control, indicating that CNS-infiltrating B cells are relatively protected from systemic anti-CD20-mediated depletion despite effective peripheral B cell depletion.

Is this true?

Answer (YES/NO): NO